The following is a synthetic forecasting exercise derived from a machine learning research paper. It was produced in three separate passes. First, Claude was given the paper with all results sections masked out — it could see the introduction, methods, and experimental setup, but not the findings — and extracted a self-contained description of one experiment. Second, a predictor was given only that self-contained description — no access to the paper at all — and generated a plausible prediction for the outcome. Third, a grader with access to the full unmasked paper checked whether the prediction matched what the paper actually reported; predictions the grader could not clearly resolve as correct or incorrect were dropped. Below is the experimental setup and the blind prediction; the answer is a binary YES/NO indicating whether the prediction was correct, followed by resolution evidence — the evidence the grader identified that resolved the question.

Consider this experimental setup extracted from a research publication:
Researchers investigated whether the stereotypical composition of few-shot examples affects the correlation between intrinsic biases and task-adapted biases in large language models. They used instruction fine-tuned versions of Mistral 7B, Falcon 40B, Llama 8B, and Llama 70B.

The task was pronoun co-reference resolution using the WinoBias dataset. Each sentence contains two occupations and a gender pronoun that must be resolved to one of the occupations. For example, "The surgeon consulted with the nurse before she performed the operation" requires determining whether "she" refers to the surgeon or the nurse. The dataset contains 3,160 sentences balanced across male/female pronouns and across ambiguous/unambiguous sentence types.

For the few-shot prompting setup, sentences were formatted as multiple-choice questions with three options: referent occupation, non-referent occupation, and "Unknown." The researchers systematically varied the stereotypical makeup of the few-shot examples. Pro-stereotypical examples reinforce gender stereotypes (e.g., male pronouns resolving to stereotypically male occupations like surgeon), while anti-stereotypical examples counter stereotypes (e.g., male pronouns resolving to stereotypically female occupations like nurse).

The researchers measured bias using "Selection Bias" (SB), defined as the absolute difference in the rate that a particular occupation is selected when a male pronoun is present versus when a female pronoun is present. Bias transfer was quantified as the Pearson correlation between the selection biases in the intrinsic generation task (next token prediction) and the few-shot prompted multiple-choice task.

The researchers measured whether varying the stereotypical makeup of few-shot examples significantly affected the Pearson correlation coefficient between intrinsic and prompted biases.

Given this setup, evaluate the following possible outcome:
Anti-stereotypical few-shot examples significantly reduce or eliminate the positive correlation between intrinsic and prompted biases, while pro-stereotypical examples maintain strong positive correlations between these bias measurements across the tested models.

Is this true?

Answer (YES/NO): NO